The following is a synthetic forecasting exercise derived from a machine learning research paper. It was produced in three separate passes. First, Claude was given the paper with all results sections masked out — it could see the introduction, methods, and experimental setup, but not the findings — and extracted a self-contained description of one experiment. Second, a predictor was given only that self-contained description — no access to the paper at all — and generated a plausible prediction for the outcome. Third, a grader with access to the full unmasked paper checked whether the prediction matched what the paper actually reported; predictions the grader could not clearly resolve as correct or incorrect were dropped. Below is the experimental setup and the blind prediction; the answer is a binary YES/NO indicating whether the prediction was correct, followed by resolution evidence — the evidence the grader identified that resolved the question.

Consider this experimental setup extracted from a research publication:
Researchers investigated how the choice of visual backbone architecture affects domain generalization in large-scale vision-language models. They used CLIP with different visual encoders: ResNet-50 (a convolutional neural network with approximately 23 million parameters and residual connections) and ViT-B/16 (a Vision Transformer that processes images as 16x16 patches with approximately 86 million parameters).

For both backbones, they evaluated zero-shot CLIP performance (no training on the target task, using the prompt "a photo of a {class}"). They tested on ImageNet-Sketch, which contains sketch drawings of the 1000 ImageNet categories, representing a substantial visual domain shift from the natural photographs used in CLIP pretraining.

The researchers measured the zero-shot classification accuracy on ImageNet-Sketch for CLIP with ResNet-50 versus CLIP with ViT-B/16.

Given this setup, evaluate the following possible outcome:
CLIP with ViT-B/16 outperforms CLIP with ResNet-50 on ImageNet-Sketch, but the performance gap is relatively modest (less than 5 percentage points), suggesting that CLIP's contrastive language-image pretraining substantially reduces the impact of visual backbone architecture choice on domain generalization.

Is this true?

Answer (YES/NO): NO